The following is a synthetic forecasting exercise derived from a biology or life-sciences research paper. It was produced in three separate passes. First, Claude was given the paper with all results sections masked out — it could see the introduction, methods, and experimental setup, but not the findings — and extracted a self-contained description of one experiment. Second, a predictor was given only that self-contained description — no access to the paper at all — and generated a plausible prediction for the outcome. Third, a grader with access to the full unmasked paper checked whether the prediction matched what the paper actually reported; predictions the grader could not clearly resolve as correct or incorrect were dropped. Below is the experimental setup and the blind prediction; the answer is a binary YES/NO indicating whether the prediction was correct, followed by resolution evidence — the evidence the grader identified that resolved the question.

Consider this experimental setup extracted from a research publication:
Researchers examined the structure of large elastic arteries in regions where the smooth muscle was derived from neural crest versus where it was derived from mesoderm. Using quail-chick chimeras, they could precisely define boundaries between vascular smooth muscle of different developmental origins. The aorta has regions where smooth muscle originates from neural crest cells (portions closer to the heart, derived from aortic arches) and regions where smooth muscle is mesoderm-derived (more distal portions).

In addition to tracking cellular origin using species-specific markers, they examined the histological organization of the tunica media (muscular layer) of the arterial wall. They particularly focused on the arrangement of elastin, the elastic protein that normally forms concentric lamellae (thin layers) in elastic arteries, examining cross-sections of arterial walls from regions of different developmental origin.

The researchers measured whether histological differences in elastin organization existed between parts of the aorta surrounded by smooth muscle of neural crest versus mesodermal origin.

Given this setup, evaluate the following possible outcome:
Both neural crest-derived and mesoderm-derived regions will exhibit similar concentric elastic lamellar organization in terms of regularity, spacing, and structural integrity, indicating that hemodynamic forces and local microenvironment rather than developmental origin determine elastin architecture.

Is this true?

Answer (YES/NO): NO